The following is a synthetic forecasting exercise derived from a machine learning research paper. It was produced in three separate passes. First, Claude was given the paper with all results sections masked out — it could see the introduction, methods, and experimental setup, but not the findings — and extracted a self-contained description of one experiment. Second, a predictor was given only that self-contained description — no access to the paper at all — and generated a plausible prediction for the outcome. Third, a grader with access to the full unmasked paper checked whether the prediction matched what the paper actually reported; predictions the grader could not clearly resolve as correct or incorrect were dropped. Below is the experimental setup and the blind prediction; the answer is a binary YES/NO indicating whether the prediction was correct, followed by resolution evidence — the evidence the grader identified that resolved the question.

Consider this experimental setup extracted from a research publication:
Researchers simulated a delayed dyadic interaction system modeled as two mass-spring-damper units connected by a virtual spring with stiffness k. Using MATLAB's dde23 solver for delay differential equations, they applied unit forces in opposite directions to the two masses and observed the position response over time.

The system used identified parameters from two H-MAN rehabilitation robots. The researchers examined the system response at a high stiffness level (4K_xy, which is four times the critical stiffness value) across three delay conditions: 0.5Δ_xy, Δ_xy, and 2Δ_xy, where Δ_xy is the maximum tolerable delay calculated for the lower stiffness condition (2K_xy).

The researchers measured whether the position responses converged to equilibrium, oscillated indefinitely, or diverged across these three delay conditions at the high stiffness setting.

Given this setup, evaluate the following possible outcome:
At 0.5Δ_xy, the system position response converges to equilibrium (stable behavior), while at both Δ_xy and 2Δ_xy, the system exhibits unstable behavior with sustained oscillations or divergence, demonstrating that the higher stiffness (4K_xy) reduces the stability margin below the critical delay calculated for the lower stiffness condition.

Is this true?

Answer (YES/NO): NO